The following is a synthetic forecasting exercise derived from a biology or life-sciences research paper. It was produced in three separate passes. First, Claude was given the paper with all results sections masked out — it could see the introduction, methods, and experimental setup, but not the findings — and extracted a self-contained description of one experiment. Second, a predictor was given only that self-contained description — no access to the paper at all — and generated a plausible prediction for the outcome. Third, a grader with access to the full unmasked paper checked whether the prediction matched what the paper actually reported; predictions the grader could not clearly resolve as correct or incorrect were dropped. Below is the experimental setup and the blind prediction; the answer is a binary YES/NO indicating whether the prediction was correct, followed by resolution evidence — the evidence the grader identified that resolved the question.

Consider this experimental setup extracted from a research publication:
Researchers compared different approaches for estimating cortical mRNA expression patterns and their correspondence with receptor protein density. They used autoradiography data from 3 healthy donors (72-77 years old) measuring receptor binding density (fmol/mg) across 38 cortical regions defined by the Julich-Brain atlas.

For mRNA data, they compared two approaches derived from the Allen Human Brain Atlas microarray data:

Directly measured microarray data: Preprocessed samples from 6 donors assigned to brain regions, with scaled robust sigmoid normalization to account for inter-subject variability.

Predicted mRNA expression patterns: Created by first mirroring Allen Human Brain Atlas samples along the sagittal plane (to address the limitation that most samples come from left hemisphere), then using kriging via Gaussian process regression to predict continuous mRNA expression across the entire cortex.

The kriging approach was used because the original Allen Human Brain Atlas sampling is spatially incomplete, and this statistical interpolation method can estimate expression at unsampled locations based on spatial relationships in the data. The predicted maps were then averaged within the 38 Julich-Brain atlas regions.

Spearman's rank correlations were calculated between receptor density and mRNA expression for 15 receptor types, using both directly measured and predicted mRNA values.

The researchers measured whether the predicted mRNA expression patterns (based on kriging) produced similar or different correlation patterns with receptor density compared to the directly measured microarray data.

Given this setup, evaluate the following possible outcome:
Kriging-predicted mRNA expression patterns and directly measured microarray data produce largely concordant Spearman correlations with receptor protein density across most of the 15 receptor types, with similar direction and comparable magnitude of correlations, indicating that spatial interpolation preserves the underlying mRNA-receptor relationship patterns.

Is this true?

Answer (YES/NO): YES